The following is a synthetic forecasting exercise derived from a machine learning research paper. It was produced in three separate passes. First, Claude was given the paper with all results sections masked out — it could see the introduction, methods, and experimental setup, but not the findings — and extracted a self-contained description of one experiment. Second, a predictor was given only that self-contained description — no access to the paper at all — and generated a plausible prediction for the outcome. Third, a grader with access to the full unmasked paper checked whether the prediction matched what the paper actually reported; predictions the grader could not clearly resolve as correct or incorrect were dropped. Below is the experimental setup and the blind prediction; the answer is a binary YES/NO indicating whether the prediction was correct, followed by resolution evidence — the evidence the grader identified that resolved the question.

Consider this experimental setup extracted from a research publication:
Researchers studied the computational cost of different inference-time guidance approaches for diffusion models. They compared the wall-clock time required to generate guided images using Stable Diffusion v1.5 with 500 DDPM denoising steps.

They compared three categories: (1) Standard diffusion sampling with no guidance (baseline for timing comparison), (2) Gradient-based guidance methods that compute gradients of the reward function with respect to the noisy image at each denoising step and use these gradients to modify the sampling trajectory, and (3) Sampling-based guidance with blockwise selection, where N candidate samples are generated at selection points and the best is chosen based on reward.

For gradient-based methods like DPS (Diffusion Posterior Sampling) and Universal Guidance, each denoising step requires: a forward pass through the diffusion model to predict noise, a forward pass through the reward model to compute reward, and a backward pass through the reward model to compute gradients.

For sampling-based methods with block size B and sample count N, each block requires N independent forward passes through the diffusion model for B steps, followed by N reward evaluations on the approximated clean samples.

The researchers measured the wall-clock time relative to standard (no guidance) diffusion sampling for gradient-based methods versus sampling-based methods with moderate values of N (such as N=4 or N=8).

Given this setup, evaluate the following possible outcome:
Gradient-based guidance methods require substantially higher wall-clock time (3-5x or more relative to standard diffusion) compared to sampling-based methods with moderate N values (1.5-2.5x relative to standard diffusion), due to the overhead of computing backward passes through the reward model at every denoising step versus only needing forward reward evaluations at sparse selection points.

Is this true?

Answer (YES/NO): NO